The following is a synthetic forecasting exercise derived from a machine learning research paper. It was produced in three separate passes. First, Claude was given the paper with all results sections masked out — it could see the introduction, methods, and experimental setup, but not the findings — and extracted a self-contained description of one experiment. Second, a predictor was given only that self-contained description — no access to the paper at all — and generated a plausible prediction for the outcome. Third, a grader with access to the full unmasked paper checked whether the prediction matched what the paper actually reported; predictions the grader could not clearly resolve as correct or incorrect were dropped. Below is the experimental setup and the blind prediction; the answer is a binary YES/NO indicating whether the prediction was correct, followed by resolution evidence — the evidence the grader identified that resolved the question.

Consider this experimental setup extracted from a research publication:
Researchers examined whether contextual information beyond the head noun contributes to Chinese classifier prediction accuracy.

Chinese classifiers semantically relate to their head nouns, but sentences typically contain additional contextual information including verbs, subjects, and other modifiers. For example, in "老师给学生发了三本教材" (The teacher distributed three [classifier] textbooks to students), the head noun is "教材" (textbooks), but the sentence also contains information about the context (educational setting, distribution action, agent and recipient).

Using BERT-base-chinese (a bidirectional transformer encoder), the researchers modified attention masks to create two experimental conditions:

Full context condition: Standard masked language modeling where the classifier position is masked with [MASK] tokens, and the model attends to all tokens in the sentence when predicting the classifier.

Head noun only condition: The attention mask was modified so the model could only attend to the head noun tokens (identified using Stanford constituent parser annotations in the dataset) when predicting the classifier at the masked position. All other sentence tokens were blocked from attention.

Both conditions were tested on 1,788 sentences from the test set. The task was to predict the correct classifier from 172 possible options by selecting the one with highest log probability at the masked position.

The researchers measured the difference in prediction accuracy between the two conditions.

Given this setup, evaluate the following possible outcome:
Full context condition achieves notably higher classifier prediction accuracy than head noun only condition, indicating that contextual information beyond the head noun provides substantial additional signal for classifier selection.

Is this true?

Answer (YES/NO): NO